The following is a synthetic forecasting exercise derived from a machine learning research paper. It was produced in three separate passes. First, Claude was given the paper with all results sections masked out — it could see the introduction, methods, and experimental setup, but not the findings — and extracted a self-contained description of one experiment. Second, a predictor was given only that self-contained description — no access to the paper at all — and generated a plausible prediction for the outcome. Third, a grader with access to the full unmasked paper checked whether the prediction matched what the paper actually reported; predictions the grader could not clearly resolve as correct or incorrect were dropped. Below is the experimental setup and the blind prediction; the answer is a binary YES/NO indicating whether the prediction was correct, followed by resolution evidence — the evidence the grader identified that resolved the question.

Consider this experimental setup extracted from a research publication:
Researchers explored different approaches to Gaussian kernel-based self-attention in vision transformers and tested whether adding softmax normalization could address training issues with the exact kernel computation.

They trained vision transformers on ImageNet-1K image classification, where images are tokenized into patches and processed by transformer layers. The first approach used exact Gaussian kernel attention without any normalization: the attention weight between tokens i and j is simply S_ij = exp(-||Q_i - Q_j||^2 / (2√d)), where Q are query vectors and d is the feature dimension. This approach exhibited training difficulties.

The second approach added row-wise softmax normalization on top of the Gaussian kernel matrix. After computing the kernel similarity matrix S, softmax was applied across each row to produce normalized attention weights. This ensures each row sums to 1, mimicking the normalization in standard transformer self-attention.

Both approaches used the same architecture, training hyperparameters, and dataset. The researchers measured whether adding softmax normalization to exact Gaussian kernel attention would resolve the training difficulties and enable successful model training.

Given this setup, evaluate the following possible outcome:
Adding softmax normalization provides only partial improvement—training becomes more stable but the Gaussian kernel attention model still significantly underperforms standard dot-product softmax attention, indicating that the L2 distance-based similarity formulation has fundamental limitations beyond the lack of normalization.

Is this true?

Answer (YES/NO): NO